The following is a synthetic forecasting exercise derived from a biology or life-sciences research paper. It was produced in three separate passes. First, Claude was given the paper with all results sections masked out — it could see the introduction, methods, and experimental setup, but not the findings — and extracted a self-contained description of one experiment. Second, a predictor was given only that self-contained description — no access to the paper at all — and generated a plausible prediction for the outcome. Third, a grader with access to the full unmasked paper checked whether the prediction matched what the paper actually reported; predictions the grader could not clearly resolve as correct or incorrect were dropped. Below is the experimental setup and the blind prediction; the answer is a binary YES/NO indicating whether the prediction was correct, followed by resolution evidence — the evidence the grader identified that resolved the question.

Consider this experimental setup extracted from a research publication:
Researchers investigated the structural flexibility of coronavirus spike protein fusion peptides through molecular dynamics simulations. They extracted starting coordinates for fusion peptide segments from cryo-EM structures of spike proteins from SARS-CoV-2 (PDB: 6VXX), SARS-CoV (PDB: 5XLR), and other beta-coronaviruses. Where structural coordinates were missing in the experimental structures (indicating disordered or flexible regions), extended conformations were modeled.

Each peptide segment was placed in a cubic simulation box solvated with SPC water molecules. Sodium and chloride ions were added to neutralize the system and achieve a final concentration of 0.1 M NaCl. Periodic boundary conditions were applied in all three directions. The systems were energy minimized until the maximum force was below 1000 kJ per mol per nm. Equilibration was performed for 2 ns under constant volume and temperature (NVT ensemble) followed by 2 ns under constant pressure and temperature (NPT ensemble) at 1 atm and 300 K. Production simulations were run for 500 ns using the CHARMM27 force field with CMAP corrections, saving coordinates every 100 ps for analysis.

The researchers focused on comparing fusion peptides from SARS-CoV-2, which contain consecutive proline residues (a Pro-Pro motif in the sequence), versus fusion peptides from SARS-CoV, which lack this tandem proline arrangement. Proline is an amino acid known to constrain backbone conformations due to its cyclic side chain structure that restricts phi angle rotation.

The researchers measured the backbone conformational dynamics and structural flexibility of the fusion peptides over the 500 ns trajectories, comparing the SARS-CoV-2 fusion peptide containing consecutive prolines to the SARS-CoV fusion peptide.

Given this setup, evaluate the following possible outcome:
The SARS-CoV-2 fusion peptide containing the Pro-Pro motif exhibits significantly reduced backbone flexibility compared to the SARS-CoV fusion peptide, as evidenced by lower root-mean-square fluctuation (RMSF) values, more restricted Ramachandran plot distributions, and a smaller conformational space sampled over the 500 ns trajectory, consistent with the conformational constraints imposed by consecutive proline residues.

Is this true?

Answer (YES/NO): YES